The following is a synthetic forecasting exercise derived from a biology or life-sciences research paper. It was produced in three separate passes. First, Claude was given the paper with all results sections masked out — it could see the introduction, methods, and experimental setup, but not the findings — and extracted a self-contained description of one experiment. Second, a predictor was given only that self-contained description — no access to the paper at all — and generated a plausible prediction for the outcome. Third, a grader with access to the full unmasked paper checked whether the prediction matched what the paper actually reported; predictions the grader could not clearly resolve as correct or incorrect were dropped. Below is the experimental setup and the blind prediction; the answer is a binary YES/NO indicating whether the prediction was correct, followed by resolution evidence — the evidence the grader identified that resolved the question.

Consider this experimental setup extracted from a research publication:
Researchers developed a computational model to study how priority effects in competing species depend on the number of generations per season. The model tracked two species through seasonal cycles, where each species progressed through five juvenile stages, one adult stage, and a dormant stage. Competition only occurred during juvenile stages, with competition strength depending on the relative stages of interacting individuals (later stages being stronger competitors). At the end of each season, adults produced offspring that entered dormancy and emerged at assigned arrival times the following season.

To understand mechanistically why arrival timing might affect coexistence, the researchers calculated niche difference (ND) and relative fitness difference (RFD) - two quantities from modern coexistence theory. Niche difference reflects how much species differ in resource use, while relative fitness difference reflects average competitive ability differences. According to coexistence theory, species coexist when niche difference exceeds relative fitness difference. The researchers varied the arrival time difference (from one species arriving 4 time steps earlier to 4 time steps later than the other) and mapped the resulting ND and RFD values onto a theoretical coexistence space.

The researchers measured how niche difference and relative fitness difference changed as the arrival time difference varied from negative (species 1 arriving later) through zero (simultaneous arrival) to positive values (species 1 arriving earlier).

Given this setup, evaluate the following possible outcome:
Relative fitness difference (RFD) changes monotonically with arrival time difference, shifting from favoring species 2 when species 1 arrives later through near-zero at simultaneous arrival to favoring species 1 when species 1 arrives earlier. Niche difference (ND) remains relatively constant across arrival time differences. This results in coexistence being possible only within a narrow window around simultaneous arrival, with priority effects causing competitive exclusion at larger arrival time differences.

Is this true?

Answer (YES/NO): NO